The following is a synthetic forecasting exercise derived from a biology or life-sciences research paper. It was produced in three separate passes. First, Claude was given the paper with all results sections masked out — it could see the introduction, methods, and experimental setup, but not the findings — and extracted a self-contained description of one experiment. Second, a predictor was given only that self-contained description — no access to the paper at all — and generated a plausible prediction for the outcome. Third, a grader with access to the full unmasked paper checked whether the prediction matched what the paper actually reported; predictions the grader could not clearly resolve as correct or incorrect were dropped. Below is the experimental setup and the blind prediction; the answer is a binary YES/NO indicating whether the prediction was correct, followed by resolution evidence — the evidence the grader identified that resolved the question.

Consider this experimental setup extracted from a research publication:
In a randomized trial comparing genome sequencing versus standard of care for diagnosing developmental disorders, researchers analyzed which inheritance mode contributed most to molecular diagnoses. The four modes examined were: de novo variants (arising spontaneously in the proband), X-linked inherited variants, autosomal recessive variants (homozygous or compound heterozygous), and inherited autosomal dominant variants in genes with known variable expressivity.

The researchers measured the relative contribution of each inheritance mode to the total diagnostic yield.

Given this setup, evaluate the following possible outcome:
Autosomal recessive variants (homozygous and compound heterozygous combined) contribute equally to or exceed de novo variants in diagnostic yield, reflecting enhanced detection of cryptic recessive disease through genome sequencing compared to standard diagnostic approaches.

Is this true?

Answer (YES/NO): NO